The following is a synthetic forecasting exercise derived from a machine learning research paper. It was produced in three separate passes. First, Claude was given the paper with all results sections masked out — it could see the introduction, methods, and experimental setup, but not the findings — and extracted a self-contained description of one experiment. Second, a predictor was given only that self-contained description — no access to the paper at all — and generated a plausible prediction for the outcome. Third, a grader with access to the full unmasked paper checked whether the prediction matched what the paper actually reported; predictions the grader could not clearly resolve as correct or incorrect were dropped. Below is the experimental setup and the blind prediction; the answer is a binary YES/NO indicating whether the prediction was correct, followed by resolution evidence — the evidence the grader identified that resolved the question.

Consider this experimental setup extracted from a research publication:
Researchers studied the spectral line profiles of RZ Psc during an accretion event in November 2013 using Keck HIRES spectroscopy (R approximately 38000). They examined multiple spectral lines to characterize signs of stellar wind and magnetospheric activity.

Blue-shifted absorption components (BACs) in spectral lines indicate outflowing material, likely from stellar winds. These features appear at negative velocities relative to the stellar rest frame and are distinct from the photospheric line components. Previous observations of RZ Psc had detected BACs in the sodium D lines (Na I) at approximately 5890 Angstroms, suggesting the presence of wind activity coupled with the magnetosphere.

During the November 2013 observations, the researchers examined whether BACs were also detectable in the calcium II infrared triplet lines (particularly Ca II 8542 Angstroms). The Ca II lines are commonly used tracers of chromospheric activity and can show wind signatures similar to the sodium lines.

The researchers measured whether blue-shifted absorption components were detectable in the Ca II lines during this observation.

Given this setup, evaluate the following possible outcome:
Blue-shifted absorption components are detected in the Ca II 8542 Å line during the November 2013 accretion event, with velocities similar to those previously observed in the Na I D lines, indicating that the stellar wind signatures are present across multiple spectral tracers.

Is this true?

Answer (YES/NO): YES